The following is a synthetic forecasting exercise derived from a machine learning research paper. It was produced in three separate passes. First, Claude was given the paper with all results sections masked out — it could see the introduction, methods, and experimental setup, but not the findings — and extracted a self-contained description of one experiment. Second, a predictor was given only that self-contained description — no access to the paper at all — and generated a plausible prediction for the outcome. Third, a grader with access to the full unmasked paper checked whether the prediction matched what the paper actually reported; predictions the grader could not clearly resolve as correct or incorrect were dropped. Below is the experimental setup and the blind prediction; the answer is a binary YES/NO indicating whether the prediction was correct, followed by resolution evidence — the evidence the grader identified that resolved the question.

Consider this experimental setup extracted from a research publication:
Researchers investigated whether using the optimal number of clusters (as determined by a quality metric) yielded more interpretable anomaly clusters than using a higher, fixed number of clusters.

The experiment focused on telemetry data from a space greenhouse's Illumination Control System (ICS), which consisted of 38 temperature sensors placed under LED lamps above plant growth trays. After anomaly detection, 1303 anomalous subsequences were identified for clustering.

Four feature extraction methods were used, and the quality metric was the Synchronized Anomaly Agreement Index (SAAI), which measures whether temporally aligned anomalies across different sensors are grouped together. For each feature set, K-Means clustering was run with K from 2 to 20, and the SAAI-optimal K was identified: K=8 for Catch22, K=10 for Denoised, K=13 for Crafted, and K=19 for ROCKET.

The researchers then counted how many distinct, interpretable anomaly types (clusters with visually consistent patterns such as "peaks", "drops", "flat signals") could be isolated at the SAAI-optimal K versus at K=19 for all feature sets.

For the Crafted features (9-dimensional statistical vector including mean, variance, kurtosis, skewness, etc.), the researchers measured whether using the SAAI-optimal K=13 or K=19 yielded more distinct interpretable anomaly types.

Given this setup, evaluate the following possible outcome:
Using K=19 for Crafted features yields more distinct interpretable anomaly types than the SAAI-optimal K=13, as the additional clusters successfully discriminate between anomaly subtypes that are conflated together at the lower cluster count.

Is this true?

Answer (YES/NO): NO